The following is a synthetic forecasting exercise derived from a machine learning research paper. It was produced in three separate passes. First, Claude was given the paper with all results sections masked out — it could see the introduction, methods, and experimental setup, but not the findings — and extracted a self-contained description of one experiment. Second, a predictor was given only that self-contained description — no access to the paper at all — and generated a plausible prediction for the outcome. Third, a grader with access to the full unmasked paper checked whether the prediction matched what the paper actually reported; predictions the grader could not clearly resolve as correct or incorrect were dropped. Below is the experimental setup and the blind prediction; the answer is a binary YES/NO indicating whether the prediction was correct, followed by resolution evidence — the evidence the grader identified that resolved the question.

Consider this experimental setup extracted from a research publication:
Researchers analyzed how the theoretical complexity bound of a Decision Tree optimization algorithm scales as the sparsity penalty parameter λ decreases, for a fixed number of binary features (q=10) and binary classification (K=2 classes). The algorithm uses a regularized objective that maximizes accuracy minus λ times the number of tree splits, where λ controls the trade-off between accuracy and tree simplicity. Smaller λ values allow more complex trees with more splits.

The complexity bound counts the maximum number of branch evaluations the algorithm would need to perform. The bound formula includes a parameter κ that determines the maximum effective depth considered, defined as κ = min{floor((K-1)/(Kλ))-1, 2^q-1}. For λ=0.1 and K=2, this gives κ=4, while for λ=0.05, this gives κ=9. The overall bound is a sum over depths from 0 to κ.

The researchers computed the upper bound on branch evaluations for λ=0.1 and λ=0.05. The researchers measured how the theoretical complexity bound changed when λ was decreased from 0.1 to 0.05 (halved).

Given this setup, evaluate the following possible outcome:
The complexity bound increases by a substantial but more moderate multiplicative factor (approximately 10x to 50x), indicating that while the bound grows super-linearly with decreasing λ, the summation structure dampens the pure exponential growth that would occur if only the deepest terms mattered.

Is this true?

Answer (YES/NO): NO